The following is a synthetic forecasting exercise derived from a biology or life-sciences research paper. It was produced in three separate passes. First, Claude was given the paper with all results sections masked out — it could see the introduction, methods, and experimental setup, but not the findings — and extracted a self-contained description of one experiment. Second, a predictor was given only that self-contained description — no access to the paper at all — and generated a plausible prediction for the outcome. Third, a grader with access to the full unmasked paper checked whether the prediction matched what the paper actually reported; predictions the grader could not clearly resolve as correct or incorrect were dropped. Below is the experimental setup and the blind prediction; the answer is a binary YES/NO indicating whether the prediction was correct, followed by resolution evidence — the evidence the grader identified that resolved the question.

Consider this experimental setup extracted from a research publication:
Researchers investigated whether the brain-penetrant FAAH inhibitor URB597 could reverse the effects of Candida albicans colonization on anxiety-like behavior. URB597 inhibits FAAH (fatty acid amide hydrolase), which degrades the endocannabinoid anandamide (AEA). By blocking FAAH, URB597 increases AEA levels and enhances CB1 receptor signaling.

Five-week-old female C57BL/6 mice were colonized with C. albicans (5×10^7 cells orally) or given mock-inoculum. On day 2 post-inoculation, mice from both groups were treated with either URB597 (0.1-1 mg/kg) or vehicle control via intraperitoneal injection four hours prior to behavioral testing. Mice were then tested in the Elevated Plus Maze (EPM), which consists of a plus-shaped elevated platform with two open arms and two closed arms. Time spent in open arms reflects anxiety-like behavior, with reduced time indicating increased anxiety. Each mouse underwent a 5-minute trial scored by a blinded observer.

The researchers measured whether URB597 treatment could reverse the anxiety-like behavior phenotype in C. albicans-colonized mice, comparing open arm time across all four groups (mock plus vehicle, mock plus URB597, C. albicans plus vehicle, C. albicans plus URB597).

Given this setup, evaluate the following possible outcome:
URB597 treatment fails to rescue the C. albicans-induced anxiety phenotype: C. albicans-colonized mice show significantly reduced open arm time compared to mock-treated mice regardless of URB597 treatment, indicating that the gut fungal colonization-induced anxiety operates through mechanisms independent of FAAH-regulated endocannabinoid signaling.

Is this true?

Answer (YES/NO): NO